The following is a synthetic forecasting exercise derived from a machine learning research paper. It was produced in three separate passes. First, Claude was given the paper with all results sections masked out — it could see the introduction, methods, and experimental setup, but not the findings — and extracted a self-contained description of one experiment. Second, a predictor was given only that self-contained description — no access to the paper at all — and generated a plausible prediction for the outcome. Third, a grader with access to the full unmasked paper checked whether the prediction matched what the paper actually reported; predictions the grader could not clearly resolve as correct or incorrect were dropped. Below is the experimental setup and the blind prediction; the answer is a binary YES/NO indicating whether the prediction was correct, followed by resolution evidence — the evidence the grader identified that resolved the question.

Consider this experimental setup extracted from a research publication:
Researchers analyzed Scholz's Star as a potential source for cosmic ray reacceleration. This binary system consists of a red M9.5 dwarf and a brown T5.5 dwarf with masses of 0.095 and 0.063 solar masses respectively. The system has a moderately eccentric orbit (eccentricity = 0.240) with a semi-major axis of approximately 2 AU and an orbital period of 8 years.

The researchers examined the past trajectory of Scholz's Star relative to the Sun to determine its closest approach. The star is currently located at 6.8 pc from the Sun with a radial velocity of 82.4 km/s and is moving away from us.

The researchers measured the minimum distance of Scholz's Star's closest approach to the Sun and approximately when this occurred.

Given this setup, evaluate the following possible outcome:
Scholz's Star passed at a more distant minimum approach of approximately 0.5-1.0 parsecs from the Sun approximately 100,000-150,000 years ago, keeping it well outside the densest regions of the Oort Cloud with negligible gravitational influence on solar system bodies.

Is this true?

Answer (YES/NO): NO